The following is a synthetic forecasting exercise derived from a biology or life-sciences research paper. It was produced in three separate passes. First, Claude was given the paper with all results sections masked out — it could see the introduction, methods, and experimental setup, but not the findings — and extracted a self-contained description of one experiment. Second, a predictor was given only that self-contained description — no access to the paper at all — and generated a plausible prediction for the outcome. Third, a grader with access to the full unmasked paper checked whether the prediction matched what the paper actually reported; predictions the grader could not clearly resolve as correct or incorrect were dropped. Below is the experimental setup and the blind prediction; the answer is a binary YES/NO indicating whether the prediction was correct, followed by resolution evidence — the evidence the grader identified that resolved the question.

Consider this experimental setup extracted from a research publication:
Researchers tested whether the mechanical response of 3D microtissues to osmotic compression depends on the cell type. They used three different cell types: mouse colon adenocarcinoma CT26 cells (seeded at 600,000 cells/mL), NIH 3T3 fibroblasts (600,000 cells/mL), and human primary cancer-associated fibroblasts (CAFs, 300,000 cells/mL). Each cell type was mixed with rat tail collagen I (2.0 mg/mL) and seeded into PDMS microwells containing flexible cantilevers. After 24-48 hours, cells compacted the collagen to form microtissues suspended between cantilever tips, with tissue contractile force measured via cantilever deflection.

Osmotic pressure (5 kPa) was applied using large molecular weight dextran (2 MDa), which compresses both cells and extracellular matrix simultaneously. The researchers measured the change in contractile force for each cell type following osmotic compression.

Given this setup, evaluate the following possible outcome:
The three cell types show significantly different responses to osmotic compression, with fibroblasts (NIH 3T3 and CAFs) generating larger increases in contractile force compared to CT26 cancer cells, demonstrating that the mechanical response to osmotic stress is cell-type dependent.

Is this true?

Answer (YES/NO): NO